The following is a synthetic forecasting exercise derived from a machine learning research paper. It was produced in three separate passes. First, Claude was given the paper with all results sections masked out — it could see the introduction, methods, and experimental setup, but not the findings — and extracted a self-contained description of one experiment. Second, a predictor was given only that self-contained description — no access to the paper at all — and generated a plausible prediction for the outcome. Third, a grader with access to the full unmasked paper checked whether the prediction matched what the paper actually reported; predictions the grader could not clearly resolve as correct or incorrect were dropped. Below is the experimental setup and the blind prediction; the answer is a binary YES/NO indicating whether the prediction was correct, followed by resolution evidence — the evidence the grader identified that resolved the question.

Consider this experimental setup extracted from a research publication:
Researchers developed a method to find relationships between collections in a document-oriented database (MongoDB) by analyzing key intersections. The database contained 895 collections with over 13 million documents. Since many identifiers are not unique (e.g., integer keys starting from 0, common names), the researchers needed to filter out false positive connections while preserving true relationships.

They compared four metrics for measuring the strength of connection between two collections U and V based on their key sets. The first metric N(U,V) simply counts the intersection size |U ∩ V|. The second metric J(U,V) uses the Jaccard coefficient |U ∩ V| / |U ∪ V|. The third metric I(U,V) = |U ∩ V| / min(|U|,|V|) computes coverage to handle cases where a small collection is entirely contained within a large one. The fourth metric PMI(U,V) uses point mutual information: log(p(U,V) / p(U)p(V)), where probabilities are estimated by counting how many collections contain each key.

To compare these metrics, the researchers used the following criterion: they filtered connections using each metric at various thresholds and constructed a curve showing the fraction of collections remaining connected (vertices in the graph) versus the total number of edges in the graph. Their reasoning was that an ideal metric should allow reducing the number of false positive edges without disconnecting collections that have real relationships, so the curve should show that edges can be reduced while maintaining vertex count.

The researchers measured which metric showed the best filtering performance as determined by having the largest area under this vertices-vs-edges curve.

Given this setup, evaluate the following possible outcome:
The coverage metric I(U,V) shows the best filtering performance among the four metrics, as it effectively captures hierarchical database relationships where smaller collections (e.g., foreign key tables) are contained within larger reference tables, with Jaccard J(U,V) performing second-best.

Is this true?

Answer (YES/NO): NO